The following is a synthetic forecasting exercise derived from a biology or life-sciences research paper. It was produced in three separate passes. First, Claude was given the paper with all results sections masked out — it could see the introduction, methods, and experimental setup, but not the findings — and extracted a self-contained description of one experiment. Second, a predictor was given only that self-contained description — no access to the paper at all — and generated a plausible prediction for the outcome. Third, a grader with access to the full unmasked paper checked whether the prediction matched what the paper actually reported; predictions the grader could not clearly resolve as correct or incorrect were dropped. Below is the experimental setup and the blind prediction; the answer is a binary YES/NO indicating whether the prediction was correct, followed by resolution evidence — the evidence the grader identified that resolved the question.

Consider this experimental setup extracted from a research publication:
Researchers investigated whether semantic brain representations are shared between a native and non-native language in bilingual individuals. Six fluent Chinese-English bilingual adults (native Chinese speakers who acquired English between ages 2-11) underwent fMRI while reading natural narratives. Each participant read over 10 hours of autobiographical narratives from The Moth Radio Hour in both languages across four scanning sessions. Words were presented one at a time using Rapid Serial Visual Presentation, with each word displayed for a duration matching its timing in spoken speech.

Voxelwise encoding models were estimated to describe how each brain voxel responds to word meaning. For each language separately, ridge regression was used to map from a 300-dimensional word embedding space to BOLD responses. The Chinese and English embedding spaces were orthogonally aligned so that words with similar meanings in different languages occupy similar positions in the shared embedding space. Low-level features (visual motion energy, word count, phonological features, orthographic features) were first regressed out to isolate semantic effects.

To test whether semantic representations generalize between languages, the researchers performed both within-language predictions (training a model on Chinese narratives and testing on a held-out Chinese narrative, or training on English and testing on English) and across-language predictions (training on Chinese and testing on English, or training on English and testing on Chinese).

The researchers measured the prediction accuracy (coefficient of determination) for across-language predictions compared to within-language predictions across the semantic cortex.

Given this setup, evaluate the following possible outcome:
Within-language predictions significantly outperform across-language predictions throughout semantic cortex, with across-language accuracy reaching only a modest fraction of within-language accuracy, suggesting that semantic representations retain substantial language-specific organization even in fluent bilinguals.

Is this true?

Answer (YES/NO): NO